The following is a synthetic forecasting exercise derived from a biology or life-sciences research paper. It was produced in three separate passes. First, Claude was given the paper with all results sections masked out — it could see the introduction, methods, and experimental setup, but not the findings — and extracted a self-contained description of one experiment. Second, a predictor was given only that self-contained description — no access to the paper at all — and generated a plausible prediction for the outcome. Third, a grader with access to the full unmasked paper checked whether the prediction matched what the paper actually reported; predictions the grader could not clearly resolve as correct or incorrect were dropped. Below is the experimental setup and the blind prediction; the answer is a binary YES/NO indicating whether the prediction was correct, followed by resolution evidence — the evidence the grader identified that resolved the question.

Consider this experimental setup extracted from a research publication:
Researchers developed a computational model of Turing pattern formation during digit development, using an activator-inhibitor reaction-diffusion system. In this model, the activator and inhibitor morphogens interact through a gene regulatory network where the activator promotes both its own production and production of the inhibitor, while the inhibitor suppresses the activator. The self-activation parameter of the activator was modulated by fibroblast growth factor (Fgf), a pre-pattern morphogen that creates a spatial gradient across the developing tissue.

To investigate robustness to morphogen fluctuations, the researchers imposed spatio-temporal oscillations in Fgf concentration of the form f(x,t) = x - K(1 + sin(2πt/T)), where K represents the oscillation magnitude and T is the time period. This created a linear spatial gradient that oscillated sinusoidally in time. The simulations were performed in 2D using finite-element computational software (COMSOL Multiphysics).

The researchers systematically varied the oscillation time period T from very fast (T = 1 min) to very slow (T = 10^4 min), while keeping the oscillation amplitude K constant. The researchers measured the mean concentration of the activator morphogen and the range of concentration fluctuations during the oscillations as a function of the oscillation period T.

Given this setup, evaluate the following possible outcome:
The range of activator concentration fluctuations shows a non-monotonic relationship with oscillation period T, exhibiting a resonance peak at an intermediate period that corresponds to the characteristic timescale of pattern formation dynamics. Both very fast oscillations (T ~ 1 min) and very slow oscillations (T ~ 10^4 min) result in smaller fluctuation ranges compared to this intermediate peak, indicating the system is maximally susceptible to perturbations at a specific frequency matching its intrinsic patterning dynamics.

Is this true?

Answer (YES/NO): NO